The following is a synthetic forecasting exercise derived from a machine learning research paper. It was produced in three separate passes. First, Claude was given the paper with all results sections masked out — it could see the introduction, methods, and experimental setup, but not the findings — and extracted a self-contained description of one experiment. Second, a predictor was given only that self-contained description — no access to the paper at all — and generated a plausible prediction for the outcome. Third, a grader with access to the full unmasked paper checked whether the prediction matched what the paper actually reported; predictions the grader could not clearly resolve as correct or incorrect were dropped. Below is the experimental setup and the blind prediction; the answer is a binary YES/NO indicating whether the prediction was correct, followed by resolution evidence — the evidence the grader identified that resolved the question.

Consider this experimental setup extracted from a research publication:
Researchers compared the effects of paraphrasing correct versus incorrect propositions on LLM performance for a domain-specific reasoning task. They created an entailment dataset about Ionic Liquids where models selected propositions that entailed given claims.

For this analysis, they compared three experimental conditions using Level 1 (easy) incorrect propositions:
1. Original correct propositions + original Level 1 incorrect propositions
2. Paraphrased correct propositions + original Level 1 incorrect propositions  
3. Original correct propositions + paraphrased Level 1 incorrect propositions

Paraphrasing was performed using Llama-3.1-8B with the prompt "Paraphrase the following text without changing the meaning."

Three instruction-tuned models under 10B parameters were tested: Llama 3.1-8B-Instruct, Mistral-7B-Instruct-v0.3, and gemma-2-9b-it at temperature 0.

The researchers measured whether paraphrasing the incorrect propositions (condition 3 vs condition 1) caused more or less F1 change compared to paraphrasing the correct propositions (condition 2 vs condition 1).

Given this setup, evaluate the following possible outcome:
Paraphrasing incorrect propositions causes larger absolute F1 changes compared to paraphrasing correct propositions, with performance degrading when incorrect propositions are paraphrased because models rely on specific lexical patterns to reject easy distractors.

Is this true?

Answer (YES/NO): NO